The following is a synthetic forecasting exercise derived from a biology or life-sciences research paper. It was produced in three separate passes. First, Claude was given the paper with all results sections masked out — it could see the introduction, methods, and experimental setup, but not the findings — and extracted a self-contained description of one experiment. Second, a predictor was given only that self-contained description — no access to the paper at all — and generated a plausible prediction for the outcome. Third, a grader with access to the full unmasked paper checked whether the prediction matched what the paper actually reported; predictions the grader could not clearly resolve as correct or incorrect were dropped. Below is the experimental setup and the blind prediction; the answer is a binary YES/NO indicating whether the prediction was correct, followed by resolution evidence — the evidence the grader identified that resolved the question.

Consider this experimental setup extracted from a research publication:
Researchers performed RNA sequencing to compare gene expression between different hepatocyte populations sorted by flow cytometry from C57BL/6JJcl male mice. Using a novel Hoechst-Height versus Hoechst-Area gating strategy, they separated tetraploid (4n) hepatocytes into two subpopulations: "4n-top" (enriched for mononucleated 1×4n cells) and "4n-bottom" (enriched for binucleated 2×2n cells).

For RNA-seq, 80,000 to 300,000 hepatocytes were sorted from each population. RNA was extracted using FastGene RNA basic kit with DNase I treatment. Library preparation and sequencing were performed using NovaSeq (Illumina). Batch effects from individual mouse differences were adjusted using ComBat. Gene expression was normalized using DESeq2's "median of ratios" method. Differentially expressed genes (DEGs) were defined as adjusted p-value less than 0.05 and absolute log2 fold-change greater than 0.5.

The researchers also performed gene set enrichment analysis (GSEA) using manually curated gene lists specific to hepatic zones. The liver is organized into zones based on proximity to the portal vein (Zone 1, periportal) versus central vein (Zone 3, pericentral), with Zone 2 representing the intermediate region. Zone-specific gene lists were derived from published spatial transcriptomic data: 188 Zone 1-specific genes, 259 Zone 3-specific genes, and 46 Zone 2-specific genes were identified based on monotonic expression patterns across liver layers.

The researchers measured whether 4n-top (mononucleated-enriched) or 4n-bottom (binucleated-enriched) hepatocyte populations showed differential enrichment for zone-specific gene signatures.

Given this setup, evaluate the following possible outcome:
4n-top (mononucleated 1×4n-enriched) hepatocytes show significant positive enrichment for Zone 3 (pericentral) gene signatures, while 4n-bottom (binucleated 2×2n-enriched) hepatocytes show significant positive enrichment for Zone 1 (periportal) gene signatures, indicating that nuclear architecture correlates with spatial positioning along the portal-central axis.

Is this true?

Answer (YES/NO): YES